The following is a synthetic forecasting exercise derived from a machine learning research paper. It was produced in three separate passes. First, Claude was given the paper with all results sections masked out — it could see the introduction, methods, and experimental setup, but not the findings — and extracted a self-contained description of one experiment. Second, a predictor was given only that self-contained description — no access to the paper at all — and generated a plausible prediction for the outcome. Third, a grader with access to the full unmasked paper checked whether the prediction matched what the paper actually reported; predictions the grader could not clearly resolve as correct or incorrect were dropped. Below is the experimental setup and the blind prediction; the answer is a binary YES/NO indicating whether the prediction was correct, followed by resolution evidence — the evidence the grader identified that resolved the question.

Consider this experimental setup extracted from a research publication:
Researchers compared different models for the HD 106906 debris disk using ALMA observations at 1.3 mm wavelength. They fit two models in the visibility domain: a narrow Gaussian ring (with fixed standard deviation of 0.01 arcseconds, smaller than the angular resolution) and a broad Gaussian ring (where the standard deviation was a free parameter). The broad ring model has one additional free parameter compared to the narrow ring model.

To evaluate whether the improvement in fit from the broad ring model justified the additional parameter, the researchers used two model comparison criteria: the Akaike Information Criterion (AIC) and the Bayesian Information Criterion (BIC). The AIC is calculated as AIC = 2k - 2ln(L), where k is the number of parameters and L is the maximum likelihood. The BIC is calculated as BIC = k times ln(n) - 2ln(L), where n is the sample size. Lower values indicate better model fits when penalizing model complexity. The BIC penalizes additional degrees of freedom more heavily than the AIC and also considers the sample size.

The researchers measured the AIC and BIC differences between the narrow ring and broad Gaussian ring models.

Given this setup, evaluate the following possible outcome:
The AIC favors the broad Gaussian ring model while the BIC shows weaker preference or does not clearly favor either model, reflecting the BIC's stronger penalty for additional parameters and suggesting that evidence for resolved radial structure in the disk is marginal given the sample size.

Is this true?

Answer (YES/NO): NO